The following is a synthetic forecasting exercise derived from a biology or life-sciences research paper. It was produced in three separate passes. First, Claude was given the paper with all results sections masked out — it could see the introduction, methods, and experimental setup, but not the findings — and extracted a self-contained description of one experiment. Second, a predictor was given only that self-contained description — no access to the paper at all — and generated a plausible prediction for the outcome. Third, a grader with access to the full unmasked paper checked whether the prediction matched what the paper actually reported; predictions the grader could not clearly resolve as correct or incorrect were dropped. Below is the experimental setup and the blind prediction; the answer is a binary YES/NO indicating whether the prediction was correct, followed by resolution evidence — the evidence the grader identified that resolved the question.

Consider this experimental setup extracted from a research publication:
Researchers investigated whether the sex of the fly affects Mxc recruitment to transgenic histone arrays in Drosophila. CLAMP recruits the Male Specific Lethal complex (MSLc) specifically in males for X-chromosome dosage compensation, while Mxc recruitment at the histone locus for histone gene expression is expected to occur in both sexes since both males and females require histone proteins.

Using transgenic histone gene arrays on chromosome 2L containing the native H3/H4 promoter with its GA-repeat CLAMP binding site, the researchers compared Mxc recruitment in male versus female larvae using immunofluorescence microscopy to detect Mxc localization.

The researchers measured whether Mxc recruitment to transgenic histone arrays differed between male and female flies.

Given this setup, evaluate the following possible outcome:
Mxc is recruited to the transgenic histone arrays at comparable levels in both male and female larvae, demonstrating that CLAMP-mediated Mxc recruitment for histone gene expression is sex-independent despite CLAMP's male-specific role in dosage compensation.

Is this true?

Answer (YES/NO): YES